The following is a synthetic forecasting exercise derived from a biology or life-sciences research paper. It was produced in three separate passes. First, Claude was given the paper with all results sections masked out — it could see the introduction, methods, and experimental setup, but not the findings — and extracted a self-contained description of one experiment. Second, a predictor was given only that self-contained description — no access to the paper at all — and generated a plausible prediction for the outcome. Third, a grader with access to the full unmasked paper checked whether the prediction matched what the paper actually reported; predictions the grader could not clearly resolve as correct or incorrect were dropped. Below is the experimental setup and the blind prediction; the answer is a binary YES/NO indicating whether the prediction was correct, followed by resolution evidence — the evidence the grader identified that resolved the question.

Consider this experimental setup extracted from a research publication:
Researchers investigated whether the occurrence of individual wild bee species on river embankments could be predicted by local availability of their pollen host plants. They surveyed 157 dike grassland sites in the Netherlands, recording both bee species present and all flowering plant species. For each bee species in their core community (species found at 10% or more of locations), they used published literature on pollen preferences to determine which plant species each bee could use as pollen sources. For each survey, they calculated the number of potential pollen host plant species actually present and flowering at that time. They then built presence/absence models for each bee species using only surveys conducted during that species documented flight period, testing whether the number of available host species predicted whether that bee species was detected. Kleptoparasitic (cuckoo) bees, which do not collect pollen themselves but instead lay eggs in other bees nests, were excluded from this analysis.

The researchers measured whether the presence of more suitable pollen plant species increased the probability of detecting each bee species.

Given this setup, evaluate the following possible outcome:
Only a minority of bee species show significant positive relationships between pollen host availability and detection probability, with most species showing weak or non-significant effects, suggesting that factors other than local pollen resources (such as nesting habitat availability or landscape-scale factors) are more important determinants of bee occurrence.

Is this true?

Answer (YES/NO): NO